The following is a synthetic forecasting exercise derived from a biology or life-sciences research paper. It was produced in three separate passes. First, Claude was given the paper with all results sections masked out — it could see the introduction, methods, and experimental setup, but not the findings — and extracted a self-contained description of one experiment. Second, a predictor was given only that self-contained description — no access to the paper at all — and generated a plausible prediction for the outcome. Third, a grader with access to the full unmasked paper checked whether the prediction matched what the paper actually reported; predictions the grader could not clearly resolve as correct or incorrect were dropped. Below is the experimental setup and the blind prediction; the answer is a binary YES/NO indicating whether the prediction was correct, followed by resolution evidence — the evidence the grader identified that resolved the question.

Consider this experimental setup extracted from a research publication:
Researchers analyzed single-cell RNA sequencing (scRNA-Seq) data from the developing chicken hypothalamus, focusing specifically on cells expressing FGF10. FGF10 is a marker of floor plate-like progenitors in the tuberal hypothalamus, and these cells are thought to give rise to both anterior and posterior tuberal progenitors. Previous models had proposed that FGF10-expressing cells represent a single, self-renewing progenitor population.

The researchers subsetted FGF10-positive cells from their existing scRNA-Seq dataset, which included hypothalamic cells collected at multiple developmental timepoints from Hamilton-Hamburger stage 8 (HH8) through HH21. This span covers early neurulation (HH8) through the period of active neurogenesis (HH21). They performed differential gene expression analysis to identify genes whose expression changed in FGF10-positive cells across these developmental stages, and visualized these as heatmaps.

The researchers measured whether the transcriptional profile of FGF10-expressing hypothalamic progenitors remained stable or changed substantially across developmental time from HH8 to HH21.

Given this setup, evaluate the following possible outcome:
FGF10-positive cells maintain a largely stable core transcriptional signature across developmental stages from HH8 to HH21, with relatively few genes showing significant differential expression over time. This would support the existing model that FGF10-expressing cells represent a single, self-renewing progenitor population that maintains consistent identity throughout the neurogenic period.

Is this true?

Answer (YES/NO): NO